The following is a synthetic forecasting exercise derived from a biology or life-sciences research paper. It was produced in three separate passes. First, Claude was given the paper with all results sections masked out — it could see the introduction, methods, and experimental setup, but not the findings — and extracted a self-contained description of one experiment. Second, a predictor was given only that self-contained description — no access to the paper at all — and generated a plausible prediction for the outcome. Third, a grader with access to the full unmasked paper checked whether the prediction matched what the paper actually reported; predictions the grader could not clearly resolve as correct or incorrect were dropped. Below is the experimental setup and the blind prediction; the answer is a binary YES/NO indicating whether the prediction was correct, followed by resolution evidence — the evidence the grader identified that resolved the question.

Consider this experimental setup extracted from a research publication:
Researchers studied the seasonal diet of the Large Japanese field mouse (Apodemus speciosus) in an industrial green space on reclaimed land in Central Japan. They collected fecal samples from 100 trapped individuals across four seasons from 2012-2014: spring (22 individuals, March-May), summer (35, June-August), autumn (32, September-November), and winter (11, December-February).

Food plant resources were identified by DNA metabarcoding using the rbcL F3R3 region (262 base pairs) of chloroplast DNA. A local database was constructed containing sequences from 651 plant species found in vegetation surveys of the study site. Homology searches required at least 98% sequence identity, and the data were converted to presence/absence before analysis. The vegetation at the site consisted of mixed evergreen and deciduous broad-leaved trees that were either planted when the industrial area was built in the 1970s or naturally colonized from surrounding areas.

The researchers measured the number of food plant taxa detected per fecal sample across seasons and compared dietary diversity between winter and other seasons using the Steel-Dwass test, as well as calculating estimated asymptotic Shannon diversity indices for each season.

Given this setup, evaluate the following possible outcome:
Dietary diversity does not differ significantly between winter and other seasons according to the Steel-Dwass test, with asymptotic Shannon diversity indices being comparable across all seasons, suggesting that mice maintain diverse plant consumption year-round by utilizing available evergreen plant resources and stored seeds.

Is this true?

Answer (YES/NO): NO